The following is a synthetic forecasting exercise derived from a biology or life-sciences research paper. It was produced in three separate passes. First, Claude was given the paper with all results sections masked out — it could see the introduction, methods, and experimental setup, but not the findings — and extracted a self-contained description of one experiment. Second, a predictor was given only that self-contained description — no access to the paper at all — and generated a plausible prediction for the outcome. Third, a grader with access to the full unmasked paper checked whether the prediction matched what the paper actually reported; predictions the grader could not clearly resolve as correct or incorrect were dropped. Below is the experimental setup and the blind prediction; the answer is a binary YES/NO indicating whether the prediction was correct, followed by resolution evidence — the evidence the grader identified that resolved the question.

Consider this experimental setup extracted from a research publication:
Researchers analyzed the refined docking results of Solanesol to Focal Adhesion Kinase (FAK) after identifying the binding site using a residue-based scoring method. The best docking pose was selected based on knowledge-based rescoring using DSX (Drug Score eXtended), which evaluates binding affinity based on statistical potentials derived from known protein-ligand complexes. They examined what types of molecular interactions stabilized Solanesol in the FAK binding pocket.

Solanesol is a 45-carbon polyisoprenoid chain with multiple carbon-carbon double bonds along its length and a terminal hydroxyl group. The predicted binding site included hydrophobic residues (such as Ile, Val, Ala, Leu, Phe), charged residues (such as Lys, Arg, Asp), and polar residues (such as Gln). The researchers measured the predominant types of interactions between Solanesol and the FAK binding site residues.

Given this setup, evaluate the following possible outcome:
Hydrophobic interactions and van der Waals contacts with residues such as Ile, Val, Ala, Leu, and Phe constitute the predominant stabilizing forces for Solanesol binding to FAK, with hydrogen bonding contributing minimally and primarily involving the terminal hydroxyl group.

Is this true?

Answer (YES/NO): YES